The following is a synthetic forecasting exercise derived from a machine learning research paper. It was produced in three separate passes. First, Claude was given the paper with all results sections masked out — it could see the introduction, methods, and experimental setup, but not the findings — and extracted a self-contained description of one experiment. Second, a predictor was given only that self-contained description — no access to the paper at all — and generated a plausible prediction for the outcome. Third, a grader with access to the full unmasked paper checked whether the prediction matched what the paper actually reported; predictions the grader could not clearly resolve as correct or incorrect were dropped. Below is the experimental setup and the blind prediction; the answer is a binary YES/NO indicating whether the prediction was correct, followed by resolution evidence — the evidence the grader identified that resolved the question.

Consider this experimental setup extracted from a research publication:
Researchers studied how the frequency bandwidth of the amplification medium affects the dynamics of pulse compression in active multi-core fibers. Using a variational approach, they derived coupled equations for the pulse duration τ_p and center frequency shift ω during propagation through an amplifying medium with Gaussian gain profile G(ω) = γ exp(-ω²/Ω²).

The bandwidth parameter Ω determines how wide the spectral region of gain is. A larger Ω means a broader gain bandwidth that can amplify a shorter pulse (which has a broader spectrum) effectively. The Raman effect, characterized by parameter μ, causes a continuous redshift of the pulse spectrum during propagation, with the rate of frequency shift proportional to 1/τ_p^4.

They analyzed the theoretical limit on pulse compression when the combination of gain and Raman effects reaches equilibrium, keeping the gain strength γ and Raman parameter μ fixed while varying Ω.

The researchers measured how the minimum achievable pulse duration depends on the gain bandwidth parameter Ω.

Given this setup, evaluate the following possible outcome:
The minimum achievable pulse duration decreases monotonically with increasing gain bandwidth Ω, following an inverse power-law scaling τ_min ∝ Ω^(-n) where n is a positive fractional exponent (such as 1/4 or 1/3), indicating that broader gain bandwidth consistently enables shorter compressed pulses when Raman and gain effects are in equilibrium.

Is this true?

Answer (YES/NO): YES